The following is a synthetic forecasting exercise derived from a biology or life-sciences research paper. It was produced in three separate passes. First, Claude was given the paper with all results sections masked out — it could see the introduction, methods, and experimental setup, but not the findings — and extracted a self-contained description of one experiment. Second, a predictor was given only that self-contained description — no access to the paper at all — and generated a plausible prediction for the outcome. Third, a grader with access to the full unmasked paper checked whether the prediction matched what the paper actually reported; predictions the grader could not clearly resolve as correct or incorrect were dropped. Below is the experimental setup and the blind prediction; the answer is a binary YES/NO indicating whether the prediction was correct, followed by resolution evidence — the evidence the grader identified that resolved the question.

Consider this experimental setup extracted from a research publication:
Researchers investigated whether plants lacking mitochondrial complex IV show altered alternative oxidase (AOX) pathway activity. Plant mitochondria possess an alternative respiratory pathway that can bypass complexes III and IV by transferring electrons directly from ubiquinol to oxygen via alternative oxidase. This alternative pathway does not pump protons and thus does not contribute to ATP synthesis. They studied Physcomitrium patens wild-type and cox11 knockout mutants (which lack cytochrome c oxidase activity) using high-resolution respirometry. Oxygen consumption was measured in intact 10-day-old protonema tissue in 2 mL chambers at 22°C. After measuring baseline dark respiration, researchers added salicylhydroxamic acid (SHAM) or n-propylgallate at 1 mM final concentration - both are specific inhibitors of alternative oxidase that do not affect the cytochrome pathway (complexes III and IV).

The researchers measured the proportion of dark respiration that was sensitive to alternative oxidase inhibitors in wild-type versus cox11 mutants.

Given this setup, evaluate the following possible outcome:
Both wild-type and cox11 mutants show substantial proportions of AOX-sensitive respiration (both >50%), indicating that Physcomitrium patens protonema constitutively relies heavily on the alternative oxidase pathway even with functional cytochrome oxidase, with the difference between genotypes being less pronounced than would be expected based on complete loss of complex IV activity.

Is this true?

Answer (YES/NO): NO